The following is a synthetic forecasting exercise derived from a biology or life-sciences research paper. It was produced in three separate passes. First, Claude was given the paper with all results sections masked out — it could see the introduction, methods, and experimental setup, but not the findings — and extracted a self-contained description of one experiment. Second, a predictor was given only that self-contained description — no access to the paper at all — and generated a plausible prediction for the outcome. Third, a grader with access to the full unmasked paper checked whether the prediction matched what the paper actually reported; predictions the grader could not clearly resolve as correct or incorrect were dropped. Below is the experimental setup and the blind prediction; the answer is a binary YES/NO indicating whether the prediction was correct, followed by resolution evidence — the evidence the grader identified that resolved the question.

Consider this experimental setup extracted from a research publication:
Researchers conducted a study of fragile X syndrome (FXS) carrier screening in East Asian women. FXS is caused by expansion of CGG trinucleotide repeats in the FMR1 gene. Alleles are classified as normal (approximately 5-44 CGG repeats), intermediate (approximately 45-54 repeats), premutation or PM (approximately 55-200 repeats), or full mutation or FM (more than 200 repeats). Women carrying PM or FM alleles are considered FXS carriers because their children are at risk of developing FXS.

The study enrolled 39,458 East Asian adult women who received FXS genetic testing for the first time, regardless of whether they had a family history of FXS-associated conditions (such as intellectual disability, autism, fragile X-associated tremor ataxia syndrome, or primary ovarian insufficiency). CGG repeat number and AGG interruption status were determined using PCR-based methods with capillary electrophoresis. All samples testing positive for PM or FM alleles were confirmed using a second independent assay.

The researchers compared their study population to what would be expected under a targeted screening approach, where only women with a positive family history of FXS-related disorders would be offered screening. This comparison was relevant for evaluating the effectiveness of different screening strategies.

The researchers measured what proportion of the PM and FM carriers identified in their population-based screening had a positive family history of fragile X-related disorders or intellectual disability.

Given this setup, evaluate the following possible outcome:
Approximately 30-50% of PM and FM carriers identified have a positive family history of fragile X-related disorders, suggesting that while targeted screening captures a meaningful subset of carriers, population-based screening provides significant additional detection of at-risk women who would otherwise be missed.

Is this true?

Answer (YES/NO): YES